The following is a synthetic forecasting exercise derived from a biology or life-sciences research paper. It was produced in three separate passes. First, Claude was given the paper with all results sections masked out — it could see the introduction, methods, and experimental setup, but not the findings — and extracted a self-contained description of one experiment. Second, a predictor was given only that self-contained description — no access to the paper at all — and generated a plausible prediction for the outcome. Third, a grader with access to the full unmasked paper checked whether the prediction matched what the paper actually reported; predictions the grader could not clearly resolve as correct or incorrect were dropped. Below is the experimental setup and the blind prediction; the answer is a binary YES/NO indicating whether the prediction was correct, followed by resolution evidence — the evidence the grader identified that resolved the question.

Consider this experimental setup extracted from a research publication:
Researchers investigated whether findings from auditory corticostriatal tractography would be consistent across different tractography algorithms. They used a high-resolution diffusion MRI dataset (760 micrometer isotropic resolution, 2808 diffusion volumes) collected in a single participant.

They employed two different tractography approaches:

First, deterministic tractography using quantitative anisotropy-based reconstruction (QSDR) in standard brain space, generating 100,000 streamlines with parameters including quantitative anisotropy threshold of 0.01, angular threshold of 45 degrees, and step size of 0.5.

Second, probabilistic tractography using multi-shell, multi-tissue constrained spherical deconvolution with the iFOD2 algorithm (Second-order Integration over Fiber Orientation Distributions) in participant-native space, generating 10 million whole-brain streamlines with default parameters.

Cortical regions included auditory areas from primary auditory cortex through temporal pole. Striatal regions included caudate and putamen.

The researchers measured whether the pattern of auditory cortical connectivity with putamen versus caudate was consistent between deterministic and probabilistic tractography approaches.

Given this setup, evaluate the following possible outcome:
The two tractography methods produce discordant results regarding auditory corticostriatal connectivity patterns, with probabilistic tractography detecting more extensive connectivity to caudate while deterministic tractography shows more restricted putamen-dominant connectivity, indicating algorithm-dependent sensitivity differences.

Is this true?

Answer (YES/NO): NO